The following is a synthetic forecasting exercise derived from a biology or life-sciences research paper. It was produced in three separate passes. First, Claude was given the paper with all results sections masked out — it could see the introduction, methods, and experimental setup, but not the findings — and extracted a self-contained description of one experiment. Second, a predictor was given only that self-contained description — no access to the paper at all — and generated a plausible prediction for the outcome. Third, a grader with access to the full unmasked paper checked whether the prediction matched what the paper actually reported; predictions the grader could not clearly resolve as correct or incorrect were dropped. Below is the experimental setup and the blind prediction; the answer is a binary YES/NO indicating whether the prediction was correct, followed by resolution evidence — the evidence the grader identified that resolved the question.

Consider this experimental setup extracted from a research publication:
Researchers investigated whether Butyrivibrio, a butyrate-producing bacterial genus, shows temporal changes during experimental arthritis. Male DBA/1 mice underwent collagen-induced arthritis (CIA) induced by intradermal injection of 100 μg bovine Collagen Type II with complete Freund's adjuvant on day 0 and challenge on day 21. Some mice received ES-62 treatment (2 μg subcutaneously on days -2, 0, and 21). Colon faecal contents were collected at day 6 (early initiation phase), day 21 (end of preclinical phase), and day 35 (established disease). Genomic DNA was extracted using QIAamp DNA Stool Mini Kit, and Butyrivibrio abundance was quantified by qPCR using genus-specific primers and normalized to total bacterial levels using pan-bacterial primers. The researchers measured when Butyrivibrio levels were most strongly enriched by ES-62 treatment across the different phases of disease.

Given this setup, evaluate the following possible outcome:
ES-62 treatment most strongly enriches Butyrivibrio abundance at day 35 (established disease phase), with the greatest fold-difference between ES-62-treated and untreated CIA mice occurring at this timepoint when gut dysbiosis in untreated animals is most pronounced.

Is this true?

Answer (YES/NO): NO